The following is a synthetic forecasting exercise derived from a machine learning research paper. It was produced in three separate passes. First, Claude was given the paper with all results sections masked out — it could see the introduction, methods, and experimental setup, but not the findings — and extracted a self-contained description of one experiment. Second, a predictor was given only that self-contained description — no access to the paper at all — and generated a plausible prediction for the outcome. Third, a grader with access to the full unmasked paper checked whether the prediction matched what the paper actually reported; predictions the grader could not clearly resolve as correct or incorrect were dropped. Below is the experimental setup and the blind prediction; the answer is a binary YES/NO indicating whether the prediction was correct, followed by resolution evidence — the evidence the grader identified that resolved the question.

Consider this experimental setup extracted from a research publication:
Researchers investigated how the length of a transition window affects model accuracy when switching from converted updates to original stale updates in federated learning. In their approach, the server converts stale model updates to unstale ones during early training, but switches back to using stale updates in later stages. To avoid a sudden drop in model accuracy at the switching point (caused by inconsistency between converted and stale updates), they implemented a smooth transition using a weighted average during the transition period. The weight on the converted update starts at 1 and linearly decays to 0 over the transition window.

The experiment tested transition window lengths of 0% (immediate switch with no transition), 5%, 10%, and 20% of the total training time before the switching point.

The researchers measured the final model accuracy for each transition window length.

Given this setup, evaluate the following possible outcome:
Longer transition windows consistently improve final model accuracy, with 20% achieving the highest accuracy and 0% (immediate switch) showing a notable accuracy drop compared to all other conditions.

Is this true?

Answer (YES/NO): NO